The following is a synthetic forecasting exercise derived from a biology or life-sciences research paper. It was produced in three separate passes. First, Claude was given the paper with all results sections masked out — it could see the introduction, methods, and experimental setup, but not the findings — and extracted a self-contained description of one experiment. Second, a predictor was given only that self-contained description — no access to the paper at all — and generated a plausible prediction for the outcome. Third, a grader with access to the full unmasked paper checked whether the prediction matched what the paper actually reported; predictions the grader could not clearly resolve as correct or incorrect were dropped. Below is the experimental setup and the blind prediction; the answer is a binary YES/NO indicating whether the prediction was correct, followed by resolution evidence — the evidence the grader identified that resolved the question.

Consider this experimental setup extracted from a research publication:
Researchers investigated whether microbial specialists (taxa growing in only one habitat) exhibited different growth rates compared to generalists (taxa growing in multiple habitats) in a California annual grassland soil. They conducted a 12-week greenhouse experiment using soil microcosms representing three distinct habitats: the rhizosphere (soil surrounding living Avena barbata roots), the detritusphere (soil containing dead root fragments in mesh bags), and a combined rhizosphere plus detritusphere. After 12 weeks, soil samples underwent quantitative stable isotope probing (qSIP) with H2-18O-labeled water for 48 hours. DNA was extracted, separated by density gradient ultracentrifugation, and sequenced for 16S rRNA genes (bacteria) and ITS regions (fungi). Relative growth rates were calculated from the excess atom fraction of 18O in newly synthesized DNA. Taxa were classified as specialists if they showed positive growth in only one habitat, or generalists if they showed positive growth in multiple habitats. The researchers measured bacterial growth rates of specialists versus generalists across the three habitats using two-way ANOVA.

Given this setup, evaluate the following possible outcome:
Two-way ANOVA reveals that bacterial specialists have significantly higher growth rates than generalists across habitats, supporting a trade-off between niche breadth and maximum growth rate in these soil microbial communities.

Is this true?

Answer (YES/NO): YES